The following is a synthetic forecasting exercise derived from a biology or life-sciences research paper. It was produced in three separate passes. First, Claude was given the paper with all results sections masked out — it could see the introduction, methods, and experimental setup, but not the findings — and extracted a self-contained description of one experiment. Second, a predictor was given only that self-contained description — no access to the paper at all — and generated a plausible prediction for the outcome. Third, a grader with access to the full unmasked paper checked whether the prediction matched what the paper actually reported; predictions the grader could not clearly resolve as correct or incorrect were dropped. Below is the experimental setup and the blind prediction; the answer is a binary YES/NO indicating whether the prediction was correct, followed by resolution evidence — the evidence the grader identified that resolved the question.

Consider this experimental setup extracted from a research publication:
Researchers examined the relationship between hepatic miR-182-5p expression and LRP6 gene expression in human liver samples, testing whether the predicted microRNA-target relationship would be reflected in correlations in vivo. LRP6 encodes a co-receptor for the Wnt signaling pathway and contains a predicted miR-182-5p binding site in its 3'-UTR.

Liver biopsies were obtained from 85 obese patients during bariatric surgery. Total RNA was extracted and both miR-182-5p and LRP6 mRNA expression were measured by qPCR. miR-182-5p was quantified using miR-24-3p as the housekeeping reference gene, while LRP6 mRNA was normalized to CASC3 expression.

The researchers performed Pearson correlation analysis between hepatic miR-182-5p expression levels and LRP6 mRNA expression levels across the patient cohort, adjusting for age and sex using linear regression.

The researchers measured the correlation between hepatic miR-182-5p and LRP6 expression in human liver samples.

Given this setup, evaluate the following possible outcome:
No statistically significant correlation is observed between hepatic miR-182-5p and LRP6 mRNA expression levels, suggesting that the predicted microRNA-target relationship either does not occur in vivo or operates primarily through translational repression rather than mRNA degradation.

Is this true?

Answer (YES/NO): NO